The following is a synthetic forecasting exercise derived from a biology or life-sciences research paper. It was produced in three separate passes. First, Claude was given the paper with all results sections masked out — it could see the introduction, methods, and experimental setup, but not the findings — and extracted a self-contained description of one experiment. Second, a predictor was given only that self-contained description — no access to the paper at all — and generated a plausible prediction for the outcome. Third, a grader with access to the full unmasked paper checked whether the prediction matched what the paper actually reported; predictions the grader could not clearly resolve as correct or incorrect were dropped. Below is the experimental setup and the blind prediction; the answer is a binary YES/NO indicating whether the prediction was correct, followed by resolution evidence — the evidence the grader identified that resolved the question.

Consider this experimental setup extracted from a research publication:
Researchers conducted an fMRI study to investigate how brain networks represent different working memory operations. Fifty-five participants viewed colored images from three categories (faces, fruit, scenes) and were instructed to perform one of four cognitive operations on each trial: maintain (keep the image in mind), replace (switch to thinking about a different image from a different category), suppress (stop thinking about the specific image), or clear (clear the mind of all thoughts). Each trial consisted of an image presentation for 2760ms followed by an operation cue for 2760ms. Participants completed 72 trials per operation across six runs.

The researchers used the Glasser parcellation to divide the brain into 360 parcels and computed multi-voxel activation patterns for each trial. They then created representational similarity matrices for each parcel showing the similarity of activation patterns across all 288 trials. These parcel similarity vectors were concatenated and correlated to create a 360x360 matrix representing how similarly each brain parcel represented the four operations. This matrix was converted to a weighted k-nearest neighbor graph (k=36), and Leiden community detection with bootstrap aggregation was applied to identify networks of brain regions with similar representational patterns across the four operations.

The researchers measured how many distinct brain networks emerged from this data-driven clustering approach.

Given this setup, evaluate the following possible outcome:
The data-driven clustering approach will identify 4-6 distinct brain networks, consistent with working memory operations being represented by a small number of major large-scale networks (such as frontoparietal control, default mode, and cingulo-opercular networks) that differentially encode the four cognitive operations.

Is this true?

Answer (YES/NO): YES